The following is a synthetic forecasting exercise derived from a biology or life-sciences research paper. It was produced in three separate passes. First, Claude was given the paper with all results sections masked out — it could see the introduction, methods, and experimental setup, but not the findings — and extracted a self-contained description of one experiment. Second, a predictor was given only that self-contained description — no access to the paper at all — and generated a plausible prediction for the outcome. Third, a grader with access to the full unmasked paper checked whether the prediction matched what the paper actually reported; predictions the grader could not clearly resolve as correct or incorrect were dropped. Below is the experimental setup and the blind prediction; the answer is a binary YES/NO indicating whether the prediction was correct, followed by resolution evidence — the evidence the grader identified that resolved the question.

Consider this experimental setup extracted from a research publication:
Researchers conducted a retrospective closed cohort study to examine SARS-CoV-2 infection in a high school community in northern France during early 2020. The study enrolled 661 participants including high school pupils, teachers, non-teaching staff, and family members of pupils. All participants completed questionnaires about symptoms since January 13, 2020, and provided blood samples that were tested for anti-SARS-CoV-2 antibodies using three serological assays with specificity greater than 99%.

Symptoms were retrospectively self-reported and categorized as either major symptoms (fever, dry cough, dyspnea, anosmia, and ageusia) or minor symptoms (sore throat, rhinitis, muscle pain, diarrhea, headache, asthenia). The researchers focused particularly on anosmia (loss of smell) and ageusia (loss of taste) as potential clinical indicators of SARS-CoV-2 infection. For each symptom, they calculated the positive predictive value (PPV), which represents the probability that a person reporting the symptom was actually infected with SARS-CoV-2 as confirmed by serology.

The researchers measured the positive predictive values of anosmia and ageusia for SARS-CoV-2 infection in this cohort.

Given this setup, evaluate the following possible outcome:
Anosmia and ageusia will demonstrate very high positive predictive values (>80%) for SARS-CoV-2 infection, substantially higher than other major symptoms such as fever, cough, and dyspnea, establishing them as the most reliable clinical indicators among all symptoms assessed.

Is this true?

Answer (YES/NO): YES